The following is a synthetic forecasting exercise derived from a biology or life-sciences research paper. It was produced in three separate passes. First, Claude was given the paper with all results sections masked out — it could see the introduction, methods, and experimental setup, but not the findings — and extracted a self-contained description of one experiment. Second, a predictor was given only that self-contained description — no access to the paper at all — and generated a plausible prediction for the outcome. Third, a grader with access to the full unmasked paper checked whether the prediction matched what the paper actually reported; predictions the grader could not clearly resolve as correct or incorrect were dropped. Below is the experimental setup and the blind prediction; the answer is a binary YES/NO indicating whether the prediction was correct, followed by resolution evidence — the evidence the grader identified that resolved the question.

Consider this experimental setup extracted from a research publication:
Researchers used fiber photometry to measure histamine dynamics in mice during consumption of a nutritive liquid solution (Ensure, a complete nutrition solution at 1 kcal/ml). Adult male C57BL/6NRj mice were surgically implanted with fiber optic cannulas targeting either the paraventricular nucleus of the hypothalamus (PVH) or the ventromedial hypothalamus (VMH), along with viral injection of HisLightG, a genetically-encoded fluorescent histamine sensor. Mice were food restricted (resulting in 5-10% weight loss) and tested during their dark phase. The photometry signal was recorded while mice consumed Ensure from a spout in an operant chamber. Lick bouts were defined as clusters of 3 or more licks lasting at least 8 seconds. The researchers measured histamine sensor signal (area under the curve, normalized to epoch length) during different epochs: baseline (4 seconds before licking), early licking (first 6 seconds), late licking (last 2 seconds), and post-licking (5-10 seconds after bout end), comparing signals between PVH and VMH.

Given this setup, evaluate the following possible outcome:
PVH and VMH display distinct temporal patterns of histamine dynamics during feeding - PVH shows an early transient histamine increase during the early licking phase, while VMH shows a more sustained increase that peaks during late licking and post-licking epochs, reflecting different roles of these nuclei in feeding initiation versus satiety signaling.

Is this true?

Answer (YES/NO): NO